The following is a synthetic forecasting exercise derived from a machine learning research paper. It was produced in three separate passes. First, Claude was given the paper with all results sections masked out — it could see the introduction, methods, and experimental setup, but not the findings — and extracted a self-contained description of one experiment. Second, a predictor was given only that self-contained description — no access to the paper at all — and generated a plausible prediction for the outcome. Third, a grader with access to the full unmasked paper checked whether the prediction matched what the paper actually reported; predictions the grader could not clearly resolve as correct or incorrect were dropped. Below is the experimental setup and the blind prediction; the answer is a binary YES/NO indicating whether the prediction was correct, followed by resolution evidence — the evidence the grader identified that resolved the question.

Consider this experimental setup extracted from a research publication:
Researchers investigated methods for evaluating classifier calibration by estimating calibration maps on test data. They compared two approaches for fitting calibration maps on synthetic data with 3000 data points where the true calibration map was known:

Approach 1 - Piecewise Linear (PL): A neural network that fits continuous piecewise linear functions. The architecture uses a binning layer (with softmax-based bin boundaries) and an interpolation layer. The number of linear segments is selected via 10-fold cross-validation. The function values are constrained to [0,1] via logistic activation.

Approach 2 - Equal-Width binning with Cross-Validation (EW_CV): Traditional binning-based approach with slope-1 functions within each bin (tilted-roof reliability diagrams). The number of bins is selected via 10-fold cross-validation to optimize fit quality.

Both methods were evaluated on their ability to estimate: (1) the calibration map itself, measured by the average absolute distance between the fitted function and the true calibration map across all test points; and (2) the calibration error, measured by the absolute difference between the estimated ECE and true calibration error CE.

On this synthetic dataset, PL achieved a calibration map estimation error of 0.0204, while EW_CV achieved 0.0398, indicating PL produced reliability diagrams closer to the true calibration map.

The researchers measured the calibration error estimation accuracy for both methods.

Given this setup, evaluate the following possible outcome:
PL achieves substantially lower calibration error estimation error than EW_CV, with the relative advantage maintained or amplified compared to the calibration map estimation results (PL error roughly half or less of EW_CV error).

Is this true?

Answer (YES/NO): NO